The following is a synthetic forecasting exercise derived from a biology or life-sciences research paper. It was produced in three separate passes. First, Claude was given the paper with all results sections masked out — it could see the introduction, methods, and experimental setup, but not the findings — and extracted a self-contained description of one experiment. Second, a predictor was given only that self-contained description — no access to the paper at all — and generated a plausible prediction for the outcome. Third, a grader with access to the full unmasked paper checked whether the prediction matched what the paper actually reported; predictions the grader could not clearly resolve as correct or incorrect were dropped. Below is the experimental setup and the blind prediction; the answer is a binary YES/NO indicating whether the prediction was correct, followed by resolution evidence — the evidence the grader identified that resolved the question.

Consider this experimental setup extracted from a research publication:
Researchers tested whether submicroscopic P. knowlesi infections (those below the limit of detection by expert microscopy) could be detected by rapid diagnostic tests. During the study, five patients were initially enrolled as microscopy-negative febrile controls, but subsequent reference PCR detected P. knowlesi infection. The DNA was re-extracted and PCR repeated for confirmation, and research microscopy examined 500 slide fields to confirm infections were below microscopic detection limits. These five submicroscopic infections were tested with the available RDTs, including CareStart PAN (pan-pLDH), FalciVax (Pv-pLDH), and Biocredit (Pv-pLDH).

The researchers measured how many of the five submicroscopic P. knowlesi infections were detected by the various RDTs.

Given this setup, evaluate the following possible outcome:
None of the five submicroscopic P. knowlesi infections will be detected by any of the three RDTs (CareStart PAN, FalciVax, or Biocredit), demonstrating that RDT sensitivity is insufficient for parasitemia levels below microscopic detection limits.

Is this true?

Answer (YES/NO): NO